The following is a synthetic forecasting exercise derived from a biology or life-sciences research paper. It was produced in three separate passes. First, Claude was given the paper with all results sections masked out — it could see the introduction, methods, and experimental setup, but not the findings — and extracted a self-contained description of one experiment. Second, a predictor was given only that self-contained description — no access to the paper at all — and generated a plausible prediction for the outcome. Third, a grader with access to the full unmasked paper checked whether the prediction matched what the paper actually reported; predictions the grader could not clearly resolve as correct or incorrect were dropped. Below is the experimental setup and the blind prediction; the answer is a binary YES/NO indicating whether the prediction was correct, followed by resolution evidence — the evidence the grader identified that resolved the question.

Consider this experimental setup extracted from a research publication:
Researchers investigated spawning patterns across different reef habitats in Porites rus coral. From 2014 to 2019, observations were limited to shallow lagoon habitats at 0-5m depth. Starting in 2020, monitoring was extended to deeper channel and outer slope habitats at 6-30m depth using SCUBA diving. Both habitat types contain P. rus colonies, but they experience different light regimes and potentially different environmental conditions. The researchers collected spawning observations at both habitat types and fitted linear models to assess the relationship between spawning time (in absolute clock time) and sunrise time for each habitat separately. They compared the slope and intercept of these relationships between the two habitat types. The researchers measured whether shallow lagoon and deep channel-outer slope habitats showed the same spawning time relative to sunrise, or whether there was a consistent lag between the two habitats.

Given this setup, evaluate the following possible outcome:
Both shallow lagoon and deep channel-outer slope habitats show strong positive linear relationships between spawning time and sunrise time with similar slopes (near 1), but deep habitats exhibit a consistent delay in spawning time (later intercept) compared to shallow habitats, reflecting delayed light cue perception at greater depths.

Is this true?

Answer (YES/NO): YES